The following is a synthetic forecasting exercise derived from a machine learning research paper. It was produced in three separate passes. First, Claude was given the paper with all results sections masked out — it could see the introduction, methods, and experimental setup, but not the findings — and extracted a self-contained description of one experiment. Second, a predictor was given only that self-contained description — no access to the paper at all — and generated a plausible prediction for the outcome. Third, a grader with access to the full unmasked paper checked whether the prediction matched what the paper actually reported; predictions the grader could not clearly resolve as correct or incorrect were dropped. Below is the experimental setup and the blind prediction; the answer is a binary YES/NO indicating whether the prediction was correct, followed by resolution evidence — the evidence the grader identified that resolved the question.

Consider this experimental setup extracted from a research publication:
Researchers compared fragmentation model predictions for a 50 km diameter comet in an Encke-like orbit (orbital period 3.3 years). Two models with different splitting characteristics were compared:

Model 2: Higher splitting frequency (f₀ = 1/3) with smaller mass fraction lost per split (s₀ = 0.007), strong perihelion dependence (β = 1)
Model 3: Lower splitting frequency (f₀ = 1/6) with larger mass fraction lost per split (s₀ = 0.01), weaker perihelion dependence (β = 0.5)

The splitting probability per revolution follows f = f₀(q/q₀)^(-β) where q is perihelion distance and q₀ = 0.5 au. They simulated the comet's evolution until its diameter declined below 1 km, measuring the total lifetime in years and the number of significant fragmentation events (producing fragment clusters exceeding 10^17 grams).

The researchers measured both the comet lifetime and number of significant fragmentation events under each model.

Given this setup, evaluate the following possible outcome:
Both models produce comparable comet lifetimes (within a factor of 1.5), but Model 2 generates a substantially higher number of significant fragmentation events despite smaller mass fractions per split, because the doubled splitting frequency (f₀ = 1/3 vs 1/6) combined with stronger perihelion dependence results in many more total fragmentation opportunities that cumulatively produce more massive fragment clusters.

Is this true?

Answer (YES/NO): NO